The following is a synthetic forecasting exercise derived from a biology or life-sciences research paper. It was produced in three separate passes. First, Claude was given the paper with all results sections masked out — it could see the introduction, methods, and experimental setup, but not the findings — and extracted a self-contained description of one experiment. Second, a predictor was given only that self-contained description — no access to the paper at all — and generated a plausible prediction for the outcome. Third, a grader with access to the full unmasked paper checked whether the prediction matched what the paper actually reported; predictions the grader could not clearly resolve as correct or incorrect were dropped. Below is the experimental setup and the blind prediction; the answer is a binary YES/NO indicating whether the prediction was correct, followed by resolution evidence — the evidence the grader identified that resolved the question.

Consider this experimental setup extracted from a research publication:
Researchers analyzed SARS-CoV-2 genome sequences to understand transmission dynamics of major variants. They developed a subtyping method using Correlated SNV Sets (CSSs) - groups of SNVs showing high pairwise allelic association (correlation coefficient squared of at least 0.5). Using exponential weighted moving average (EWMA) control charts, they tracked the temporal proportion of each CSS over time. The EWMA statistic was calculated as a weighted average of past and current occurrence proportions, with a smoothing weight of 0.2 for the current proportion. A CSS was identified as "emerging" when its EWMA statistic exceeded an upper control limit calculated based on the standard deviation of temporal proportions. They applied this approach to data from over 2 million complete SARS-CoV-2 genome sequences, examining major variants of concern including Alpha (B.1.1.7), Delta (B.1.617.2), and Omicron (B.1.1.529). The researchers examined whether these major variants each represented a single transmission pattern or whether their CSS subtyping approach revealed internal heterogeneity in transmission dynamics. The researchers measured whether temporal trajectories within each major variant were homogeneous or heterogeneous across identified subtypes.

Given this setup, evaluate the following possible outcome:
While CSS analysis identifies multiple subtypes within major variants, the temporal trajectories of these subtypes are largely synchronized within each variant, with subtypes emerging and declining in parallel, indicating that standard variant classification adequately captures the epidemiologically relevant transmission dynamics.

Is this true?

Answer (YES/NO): NO